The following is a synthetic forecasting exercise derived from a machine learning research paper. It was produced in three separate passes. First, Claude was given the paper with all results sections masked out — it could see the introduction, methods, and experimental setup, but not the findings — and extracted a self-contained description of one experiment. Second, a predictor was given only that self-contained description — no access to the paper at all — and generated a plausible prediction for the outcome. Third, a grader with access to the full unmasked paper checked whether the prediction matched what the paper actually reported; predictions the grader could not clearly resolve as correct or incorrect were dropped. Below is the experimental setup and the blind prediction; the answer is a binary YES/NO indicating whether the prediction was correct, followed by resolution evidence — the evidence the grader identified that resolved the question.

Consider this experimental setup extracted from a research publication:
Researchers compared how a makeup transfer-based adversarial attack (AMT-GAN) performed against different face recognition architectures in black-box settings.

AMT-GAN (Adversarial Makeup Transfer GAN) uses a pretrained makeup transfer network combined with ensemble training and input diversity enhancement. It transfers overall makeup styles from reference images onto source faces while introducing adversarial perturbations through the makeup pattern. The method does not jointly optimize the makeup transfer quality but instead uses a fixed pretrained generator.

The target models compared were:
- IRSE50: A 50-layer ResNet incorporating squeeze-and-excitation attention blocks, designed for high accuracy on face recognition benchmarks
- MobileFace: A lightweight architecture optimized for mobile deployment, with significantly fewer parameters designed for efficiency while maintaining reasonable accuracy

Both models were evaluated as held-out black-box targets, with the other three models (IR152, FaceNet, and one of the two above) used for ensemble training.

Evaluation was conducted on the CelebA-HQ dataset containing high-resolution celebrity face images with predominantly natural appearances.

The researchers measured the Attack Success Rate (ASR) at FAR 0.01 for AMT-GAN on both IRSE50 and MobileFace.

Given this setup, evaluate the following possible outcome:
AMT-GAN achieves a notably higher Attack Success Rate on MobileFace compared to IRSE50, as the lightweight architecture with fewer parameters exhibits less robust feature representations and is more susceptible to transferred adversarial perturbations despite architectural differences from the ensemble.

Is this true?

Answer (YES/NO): NO